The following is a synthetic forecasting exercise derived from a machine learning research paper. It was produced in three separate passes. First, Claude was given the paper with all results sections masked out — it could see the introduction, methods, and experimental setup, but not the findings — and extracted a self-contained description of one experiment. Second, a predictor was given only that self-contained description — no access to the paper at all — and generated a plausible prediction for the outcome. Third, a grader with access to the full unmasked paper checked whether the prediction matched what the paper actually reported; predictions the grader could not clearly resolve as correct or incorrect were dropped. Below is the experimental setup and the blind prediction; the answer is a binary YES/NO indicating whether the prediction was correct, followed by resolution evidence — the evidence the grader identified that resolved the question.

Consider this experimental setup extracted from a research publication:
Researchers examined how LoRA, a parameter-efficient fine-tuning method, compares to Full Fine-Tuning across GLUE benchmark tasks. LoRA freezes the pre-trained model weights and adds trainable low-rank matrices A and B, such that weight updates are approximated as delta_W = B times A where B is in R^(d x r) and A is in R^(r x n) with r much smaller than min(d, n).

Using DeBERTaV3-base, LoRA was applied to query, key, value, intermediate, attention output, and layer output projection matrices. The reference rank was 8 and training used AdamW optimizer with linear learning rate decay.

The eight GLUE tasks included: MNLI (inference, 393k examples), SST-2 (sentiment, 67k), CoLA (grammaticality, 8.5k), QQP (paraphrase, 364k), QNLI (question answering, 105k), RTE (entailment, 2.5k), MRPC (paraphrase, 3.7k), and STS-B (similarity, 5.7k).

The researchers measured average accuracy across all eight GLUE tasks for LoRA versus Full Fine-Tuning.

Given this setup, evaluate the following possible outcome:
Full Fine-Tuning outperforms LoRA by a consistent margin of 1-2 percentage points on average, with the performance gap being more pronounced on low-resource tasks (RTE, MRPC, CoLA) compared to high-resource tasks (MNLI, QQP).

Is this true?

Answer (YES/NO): YES